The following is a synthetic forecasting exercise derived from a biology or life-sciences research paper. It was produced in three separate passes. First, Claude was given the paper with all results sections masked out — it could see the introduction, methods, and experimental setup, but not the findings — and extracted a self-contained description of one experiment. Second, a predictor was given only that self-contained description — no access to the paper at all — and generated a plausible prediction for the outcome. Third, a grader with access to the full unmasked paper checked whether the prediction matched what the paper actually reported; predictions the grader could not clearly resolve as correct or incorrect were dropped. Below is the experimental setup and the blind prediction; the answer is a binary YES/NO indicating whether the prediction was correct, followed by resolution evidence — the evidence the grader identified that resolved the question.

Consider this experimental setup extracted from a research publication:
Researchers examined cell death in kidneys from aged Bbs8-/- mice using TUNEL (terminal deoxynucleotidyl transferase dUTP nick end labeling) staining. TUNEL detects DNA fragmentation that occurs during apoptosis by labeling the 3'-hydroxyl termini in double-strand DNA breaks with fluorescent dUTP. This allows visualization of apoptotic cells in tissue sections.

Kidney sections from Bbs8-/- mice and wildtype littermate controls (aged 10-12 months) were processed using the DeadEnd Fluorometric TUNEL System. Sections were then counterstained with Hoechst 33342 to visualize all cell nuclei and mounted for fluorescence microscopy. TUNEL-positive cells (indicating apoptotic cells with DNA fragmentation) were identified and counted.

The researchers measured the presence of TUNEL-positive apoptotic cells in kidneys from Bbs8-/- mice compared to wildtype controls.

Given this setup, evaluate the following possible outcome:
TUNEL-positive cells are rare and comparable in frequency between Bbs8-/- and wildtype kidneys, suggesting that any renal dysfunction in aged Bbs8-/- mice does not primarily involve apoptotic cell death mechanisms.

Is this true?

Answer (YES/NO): NO